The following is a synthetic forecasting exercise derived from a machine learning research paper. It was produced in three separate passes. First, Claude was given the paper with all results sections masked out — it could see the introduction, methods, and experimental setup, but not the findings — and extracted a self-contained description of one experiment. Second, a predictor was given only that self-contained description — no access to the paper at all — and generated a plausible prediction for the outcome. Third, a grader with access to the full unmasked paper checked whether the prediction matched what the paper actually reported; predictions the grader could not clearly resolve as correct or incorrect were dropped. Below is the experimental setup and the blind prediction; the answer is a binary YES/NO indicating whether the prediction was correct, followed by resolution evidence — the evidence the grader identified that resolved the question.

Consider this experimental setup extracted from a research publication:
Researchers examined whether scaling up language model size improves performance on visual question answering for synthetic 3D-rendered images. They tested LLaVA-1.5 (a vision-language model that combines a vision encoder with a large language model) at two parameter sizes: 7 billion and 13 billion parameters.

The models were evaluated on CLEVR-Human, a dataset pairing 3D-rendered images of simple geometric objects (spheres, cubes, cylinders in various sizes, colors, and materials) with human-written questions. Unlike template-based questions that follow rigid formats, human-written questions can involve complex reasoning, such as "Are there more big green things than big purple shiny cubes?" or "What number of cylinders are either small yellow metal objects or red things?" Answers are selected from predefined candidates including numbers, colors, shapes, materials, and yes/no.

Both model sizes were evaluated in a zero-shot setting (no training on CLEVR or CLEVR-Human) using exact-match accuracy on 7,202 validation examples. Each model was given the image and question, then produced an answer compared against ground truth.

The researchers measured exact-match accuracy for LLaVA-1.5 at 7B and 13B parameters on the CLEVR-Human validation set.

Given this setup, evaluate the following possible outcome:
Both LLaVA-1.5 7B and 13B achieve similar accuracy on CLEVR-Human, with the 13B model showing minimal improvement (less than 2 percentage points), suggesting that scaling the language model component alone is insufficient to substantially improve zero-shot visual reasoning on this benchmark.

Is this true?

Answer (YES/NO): NO